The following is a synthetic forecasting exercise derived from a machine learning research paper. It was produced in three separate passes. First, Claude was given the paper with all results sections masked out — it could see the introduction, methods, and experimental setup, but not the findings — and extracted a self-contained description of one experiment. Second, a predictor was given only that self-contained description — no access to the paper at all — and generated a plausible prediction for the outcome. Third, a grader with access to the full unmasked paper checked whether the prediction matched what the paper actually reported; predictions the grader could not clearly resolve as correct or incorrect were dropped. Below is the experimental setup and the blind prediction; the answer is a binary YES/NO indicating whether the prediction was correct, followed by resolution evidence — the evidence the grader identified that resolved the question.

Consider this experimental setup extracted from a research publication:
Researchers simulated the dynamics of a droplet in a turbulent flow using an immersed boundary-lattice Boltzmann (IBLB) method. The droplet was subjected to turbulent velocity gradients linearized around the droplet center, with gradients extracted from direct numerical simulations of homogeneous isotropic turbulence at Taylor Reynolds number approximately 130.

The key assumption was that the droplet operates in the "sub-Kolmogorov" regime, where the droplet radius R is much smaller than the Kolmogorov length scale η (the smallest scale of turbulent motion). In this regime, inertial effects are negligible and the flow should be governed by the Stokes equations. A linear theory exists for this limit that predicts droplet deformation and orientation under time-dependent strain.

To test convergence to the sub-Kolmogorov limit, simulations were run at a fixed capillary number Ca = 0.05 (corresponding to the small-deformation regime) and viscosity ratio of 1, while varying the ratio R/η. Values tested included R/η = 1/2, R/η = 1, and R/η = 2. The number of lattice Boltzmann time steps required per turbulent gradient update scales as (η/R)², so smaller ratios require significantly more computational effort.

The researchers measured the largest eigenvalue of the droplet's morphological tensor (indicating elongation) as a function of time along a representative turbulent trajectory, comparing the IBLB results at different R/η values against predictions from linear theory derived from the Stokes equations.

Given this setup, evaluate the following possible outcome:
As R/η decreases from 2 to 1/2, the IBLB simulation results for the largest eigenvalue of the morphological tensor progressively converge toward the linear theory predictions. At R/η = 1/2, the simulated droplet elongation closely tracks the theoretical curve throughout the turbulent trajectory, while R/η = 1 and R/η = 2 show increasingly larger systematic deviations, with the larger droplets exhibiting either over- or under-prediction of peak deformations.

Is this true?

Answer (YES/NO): YES